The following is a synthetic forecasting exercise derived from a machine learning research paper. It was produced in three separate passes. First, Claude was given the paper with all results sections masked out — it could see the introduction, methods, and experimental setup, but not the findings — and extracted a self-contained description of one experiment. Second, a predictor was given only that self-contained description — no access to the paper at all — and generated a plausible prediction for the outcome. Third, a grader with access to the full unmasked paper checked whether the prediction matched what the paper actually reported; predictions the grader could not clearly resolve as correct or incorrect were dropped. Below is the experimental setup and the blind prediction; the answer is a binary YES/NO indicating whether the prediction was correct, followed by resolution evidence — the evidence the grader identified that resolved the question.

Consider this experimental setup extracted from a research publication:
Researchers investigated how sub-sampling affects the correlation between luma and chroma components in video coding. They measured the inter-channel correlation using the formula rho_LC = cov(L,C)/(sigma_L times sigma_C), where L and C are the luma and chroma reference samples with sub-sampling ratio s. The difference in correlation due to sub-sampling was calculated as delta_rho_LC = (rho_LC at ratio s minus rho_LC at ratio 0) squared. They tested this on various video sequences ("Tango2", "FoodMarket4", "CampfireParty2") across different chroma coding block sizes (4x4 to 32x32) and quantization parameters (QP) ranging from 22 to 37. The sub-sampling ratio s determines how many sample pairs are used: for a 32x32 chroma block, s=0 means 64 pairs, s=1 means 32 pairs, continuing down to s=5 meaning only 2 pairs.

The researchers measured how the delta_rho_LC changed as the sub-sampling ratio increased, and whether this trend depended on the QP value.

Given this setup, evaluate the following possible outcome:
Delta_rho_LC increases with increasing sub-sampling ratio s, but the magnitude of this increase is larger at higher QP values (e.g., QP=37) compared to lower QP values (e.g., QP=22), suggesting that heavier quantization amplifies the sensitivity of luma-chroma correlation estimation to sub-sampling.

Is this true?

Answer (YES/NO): NO